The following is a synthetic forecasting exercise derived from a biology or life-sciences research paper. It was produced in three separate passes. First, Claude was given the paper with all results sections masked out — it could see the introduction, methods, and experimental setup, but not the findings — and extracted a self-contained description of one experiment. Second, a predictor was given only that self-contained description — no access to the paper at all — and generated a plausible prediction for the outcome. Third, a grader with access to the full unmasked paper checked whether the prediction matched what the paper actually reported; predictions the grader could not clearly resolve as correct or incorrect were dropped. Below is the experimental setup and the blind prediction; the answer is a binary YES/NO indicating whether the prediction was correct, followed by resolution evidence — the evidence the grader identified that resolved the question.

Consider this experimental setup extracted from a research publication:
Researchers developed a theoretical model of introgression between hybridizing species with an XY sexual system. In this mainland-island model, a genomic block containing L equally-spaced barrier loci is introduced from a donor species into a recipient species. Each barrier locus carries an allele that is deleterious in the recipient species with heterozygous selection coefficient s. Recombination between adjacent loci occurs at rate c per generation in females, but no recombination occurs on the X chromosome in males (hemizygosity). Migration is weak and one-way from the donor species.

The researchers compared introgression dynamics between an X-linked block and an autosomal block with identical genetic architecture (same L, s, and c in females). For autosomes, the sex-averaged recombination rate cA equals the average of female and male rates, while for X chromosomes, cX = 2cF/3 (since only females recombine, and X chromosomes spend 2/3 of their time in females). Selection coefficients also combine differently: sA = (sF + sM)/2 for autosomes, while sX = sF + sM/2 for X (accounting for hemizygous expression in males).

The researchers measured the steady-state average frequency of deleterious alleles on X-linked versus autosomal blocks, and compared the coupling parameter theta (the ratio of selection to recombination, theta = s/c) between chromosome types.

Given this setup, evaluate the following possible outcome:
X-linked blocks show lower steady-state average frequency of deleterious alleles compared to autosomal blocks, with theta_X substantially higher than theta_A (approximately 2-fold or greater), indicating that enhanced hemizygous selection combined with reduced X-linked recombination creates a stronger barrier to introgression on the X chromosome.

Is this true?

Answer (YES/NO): NO